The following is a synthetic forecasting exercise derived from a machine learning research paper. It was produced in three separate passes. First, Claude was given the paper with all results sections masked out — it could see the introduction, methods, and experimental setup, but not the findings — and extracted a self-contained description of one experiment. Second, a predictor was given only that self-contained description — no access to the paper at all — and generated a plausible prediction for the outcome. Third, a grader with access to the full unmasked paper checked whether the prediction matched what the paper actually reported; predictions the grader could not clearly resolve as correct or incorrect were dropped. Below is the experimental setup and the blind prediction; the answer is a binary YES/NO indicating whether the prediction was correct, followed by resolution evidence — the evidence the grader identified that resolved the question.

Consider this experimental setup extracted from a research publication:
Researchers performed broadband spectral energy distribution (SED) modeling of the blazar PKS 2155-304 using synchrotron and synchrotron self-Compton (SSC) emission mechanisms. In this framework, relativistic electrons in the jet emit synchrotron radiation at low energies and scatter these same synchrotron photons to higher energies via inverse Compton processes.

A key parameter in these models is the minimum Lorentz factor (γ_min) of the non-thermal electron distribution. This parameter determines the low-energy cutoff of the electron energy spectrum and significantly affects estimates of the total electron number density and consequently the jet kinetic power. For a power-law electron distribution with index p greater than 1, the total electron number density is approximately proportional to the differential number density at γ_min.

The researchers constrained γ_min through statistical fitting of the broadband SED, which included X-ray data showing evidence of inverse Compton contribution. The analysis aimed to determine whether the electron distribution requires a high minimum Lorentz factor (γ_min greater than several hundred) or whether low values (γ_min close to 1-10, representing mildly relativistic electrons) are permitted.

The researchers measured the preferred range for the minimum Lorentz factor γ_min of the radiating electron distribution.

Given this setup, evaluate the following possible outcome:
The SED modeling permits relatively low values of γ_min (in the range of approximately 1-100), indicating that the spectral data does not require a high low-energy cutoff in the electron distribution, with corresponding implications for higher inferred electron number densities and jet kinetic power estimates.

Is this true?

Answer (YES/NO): NO